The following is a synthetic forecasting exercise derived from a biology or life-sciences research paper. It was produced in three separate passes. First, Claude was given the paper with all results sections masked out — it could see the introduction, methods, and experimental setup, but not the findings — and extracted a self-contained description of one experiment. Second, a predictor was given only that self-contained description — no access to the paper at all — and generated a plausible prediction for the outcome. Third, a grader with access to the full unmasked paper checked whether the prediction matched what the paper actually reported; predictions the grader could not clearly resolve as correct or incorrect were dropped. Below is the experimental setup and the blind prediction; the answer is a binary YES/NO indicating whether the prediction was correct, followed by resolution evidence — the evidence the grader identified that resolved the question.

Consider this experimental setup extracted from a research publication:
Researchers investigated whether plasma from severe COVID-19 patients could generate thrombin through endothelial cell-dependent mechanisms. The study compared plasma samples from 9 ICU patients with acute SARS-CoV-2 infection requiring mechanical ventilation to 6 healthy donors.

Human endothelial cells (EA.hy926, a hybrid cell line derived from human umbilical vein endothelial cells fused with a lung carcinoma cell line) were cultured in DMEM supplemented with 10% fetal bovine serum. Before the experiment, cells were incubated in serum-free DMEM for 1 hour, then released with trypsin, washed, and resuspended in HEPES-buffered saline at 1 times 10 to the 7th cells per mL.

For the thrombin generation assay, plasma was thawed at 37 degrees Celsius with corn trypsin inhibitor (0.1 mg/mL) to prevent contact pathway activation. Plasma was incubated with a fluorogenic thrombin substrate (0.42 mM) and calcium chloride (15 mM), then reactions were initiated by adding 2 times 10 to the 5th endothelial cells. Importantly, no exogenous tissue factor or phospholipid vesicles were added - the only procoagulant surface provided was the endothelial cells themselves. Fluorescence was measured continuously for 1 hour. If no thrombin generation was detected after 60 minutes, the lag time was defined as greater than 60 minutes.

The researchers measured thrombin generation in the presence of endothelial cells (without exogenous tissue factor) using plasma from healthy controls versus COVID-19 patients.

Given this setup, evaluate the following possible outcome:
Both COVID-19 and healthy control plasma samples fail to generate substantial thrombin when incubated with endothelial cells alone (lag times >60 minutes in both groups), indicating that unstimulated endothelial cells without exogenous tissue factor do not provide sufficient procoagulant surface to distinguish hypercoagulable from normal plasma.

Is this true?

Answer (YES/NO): NO